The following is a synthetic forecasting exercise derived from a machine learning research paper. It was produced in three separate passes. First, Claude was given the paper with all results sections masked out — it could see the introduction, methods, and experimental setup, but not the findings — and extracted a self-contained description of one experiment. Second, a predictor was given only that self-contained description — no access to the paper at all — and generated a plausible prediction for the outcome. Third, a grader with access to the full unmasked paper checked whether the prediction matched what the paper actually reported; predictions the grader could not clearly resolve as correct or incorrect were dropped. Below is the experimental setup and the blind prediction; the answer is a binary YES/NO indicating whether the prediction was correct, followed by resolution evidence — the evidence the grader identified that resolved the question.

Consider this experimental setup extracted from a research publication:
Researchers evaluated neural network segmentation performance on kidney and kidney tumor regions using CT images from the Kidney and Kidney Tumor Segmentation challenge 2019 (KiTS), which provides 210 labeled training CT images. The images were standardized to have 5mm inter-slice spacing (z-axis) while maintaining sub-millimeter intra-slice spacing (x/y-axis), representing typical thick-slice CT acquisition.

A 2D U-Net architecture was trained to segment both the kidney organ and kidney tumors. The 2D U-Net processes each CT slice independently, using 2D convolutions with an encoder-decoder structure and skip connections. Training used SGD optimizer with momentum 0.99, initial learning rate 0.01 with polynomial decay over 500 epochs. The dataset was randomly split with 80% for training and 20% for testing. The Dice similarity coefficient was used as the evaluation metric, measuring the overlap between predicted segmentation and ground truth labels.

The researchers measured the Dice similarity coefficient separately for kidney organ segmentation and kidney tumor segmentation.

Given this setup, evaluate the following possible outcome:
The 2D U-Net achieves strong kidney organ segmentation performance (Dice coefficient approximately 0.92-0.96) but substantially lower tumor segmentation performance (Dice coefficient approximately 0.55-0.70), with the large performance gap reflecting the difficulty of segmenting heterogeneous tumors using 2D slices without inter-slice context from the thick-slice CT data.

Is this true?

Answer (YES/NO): NO